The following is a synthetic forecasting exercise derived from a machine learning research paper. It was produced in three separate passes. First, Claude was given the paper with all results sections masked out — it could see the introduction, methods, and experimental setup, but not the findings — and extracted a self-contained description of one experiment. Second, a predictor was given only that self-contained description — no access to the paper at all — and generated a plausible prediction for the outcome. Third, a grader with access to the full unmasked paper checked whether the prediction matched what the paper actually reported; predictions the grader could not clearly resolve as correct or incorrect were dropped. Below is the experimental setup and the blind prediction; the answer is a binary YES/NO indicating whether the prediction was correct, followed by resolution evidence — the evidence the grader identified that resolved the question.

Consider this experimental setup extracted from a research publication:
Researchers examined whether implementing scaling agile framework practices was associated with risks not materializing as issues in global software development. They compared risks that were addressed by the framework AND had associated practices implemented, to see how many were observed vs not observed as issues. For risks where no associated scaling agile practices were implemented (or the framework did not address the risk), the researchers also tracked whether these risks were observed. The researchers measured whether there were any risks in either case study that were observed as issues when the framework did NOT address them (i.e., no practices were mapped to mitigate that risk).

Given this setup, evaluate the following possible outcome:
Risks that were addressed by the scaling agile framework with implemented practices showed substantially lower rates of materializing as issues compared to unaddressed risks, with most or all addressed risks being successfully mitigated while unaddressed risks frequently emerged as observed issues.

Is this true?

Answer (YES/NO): NO